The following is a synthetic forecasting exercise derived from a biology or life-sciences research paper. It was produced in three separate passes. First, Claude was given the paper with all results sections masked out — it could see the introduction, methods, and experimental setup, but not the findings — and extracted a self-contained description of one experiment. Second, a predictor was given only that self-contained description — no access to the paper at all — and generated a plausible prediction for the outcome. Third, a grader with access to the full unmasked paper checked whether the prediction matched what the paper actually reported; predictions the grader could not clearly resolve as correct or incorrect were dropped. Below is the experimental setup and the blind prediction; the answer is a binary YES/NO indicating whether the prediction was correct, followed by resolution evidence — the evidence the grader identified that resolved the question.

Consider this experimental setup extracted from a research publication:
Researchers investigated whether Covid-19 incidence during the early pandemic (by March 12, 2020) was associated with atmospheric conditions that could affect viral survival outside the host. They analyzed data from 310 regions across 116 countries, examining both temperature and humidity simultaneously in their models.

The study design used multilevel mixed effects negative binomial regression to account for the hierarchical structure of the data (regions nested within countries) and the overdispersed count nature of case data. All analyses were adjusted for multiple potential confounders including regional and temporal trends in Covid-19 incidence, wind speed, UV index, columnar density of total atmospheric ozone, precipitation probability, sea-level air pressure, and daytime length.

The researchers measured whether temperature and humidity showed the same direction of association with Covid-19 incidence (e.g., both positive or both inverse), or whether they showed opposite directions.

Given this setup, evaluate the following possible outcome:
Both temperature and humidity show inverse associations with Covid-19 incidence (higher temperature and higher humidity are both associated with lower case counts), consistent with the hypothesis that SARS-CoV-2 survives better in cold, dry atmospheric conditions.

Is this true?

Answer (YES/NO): YES